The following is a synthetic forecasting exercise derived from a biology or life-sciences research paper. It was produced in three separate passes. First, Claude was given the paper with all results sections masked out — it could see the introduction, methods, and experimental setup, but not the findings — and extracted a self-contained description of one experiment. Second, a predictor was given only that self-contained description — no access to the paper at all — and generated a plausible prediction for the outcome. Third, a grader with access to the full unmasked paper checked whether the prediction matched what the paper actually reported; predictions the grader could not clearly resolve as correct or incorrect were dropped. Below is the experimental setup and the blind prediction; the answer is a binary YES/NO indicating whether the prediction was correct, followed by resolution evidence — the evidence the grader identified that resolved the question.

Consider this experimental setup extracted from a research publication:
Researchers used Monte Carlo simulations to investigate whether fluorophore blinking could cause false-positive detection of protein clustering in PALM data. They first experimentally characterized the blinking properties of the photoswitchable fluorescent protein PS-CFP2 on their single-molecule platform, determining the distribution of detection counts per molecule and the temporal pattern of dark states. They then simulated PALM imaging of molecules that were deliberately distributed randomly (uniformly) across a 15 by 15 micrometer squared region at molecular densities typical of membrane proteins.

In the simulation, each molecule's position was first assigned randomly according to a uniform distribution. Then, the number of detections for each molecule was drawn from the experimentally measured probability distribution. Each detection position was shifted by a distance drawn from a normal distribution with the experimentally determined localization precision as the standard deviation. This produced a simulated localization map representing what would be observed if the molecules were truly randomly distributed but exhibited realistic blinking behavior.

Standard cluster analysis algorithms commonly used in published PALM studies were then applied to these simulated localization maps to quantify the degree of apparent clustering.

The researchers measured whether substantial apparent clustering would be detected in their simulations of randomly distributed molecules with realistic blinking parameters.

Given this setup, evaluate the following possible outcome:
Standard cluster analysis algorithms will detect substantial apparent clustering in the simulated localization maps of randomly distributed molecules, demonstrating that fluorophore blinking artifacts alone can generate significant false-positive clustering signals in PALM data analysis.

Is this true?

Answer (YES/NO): YES